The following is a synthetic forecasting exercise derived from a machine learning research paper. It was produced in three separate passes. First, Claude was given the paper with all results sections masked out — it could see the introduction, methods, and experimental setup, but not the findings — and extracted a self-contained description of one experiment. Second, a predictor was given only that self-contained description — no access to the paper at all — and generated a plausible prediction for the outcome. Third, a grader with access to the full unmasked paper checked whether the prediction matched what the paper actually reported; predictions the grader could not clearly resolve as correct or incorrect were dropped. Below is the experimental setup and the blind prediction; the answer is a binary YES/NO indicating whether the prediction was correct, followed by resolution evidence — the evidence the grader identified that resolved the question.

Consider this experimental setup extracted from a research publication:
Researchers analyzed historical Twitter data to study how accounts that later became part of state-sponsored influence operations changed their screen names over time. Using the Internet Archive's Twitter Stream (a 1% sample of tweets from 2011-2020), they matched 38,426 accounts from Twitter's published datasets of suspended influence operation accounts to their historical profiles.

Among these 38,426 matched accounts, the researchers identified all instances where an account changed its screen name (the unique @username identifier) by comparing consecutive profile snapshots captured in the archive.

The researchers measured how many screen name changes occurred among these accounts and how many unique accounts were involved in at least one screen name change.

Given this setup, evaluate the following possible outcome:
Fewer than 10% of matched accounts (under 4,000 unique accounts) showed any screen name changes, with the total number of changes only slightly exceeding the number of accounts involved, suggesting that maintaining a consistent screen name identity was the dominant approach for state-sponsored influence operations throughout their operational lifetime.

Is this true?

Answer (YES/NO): NO